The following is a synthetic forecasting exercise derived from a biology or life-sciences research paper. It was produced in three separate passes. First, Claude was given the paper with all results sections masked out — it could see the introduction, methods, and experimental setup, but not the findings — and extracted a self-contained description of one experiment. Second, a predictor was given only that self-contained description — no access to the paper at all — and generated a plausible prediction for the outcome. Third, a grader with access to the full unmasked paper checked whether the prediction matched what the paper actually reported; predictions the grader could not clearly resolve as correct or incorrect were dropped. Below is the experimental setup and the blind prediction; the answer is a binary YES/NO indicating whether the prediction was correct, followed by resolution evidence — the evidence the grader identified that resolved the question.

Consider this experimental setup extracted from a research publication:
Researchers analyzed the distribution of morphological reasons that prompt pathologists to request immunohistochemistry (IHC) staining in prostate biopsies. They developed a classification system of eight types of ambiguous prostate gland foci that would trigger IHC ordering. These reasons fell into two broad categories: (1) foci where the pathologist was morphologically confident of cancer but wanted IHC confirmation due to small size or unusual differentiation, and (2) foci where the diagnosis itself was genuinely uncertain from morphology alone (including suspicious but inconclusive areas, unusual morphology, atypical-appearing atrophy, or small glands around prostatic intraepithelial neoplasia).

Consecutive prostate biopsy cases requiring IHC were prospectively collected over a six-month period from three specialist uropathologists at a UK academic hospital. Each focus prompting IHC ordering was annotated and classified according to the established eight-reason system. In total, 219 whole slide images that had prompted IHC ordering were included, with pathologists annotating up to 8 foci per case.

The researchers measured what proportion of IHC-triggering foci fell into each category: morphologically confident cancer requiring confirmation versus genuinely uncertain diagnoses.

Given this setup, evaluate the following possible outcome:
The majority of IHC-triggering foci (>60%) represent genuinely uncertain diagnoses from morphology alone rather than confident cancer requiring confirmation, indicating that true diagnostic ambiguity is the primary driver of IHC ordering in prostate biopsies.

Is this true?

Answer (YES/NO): NO